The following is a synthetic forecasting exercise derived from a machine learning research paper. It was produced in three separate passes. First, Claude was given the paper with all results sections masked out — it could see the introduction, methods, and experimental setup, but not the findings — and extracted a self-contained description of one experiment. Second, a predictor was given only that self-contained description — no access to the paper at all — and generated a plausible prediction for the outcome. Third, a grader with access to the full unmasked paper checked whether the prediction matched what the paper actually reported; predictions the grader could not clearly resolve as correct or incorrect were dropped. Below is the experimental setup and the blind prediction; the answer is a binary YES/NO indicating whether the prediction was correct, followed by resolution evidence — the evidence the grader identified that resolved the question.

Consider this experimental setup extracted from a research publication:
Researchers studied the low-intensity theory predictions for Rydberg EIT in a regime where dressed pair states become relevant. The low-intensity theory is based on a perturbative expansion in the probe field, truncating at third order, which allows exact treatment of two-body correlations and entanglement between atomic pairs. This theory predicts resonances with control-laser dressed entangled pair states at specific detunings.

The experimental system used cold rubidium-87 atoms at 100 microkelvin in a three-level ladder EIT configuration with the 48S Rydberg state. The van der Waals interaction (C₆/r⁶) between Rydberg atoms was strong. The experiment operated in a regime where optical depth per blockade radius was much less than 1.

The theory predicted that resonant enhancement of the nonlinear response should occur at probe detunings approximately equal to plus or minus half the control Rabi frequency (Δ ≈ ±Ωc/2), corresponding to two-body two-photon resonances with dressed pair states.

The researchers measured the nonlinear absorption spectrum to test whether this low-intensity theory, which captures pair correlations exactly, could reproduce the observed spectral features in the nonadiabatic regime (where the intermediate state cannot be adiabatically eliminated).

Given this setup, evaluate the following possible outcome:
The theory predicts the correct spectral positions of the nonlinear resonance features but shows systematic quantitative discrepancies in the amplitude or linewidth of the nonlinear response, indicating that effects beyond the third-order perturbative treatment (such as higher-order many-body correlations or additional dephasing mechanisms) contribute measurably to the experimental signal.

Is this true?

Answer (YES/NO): NO